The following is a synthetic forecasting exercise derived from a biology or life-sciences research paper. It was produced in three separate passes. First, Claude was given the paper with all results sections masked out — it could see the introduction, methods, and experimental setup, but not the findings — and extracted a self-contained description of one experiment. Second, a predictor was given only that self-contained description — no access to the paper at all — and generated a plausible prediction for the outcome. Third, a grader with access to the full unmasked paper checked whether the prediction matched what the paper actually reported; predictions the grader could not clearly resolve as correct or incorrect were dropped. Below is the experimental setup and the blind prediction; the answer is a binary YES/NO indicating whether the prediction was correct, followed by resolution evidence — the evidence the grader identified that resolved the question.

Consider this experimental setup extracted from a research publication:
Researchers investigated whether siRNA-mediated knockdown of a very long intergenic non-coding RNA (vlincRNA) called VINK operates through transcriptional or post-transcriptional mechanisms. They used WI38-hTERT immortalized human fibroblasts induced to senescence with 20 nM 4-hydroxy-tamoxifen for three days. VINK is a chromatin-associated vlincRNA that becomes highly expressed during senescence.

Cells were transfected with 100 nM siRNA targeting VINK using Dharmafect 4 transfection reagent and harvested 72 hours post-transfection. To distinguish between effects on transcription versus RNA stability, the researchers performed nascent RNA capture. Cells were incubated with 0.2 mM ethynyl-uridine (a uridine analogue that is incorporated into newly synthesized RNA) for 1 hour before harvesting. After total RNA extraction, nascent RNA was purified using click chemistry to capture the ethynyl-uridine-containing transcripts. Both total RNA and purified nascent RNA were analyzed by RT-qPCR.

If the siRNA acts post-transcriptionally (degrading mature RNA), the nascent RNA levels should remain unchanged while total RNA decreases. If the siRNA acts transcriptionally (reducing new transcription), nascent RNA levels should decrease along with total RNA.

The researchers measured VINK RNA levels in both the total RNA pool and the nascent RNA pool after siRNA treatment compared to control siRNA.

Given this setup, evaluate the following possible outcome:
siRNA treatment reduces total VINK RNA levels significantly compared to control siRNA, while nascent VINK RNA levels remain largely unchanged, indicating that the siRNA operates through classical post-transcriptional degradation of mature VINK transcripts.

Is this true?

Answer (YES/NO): NO